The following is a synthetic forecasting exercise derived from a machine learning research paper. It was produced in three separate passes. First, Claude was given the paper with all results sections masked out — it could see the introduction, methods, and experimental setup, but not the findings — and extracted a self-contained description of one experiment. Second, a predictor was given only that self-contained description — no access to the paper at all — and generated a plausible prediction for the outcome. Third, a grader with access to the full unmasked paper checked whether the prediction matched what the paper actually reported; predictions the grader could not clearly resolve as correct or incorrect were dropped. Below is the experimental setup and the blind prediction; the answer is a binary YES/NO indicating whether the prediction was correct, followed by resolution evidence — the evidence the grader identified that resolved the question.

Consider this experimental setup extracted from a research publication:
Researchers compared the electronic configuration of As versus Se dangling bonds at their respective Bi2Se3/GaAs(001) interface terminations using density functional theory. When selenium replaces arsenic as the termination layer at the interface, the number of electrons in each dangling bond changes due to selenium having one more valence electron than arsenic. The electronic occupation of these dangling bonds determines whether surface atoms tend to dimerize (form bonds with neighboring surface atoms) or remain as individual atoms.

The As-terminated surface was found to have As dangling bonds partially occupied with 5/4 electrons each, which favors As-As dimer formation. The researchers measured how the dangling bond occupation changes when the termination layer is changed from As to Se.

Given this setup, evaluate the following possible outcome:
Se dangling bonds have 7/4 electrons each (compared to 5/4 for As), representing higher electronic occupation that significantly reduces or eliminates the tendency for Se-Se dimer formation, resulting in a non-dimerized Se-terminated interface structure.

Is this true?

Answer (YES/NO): YES